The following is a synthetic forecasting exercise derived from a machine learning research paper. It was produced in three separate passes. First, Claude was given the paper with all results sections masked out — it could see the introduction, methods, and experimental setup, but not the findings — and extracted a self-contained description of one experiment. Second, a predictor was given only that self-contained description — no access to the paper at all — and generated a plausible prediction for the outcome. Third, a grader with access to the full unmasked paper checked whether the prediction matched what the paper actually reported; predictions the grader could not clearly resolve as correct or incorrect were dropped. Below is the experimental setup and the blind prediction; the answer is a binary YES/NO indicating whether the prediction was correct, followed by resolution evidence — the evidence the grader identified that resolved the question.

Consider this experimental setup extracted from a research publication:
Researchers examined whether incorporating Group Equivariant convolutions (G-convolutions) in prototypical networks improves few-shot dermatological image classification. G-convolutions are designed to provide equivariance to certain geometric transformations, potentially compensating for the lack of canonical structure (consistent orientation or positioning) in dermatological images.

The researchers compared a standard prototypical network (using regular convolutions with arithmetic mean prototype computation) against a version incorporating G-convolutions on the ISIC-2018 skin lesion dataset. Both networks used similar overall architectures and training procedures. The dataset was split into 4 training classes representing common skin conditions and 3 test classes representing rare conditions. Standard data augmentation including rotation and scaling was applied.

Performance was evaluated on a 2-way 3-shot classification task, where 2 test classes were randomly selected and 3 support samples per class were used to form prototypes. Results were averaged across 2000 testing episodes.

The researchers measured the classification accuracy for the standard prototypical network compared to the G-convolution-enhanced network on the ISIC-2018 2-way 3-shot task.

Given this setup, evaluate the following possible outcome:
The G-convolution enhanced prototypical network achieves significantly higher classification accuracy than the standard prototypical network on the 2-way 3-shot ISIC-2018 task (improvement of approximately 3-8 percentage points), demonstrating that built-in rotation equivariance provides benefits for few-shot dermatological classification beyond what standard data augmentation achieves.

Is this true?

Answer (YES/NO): YES